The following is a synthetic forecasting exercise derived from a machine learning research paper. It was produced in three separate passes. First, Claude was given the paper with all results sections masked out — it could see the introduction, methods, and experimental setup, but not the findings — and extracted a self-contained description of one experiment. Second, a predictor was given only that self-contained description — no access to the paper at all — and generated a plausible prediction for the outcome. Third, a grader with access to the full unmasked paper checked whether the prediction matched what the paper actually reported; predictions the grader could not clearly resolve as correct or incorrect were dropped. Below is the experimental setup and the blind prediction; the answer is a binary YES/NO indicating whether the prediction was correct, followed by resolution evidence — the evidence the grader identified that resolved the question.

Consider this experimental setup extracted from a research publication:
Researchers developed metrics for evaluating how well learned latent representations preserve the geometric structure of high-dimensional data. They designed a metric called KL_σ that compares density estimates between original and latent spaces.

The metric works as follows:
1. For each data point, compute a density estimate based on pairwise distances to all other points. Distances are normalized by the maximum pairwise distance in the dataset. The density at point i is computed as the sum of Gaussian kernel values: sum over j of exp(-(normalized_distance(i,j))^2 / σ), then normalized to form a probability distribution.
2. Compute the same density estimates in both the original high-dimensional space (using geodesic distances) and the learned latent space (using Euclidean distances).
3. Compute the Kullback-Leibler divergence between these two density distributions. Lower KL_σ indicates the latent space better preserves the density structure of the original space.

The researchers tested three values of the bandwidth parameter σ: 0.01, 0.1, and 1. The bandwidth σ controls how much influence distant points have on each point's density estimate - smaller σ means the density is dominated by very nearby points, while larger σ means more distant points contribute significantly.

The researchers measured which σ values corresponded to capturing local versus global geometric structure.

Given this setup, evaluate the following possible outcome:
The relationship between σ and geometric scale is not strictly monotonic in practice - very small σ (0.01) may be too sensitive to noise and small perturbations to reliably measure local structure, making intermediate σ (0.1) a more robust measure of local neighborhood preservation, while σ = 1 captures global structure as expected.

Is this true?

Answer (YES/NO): NO